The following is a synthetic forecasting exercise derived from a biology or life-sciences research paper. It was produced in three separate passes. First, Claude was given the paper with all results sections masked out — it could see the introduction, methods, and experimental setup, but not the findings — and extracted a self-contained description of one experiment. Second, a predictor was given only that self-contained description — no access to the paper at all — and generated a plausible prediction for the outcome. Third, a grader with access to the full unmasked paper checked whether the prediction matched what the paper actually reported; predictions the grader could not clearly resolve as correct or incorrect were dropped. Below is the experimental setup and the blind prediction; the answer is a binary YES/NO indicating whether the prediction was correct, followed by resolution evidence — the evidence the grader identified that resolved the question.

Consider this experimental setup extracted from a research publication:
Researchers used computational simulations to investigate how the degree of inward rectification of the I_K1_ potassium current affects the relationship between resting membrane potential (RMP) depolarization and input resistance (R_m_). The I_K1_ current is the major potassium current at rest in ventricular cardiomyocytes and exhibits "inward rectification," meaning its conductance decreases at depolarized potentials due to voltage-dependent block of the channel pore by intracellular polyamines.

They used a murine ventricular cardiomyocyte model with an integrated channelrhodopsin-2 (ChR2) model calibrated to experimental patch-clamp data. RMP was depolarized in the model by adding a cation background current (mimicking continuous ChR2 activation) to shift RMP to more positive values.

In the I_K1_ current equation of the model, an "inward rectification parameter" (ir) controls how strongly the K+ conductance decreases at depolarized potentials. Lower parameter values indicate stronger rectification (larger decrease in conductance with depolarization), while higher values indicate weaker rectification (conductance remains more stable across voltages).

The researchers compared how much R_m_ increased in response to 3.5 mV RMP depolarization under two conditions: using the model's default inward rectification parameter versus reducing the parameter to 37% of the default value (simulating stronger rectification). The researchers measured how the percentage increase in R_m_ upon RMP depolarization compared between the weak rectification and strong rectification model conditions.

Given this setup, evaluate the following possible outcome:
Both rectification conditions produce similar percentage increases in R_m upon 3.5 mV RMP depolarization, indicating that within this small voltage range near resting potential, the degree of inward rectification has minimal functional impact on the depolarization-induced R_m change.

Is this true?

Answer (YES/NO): NO